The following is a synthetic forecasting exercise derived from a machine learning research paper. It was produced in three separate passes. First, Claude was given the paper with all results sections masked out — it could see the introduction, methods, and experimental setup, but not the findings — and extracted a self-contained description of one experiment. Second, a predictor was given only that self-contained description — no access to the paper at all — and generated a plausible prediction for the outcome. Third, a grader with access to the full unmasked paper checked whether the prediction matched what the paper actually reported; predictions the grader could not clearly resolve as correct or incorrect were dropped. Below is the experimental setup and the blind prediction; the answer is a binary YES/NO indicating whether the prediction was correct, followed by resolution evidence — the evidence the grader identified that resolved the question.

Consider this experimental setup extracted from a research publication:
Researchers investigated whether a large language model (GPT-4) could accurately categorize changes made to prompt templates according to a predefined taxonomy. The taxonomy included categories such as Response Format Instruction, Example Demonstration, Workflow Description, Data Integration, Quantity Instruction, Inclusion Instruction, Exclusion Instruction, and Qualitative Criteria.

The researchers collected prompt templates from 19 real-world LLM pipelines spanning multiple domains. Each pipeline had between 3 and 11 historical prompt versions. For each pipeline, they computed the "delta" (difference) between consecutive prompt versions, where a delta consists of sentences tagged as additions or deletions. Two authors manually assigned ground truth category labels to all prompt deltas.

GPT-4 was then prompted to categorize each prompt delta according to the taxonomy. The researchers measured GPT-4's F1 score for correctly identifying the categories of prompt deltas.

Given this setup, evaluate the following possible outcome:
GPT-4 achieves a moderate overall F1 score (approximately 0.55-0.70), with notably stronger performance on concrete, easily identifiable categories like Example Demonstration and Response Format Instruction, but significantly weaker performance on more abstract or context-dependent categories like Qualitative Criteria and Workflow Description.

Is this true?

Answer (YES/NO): NO